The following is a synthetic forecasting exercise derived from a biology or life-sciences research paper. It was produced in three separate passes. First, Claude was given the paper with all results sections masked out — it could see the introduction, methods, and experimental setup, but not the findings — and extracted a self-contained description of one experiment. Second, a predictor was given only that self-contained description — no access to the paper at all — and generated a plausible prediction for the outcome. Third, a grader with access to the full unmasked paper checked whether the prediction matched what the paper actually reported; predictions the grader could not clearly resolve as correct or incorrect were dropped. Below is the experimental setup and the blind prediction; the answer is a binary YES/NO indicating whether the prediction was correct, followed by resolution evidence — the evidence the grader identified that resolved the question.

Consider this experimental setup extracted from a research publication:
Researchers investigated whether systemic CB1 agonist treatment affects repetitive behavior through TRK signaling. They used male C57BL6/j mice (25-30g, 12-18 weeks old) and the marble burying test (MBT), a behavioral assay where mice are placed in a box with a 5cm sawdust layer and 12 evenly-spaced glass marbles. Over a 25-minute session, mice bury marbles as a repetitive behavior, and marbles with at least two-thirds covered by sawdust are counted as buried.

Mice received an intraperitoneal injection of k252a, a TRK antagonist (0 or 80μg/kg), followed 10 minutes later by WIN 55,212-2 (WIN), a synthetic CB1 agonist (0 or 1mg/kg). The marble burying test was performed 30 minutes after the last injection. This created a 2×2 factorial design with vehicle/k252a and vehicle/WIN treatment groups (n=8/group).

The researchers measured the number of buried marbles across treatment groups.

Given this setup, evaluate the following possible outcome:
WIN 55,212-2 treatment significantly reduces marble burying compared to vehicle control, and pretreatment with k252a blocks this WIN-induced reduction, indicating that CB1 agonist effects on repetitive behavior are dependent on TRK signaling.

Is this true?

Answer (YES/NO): YES